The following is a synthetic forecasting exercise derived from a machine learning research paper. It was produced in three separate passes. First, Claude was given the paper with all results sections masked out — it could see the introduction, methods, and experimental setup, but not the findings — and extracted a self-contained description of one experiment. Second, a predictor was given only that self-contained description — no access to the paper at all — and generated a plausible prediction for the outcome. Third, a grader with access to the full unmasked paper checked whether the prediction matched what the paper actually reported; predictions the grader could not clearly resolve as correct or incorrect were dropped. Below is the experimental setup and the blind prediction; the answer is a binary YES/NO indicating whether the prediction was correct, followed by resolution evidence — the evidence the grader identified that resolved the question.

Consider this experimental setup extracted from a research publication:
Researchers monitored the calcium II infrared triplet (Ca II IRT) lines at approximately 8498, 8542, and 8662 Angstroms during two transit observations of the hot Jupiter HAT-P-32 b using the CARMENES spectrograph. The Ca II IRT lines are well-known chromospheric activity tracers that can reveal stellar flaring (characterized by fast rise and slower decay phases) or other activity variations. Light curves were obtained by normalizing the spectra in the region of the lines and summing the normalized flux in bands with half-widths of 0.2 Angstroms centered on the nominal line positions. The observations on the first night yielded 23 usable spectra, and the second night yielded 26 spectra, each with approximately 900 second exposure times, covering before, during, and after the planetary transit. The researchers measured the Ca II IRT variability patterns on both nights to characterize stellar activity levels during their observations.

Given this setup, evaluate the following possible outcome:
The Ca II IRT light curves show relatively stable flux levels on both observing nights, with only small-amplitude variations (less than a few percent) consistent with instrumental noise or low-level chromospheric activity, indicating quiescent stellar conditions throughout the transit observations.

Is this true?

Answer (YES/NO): YES